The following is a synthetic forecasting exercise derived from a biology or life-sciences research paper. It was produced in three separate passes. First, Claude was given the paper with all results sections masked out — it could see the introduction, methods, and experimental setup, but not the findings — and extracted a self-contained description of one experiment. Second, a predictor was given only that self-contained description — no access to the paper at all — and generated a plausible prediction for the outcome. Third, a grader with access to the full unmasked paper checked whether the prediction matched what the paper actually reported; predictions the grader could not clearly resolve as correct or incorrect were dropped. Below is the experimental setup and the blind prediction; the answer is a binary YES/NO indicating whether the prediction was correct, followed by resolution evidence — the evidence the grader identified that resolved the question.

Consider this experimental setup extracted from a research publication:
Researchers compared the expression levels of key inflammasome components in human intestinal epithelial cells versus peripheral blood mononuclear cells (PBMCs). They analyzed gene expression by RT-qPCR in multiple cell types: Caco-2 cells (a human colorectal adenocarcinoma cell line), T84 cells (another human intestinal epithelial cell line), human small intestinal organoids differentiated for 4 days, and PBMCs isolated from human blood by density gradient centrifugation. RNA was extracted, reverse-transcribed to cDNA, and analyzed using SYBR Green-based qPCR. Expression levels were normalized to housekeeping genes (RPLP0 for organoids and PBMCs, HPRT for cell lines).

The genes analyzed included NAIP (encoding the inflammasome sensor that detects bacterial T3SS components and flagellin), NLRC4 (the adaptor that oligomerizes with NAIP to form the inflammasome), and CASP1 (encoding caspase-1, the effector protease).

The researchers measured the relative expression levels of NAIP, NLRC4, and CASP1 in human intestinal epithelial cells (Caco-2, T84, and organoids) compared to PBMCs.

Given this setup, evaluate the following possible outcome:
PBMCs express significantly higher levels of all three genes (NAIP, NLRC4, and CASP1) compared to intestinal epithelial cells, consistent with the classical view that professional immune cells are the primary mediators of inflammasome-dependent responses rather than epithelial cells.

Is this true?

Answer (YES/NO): YES